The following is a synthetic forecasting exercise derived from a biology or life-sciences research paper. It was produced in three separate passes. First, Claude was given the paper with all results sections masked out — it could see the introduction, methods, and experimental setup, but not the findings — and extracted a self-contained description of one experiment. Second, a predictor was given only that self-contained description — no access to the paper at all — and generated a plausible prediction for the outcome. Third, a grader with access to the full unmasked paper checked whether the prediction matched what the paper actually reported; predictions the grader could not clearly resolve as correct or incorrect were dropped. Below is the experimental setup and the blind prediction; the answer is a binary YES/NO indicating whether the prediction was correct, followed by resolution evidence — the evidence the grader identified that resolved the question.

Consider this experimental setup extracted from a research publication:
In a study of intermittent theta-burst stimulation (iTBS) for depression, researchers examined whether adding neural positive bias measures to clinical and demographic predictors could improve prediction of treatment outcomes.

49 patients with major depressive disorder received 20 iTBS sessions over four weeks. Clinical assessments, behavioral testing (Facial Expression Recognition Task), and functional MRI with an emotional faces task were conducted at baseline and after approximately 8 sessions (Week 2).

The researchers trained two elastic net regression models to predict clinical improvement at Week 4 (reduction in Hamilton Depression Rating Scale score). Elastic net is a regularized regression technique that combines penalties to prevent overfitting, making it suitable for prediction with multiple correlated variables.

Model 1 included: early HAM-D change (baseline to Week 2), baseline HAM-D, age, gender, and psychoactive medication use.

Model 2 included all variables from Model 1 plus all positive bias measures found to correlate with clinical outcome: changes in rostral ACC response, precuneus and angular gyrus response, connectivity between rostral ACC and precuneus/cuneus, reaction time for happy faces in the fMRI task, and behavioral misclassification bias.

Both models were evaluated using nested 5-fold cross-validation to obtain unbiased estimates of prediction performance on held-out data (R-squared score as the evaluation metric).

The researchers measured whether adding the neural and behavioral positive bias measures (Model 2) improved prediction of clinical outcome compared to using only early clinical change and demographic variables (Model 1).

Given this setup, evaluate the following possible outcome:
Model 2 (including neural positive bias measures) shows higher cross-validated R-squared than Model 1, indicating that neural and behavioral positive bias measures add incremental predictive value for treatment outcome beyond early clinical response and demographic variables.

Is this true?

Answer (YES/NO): NO